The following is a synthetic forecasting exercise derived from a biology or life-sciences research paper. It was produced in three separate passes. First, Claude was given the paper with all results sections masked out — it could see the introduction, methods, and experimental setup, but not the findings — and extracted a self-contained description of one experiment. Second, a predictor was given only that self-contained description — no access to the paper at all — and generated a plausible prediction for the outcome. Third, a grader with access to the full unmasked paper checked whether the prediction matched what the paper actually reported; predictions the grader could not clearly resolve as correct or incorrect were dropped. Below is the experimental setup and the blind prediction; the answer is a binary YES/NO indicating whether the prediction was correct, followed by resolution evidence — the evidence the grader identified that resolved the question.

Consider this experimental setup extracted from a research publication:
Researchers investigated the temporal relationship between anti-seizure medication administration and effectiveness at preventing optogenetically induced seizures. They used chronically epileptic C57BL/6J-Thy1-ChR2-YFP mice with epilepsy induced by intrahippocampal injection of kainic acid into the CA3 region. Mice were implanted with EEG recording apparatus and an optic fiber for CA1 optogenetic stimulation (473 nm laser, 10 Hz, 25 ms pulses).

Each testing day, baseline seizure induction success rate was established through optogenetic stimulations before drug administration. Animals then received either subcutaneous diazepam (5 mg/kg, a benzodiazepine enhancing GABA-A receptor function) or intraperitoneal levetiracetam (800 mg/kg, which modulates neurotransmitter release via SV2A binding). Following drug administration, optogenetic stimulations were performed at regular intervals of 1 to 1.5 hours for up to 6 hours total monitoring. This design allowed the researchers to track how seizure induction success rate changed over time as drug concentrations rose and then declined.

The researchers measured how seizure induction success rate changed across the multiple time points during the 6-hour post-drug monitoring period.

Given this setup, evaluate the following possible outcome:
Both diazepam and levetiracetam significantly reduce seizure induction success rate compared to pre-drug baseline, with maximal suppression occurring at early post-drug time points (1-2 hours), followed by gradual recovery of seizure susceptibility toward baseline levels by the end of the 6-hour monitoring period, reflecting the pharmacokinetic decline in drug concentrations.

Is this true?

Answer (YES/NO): YES